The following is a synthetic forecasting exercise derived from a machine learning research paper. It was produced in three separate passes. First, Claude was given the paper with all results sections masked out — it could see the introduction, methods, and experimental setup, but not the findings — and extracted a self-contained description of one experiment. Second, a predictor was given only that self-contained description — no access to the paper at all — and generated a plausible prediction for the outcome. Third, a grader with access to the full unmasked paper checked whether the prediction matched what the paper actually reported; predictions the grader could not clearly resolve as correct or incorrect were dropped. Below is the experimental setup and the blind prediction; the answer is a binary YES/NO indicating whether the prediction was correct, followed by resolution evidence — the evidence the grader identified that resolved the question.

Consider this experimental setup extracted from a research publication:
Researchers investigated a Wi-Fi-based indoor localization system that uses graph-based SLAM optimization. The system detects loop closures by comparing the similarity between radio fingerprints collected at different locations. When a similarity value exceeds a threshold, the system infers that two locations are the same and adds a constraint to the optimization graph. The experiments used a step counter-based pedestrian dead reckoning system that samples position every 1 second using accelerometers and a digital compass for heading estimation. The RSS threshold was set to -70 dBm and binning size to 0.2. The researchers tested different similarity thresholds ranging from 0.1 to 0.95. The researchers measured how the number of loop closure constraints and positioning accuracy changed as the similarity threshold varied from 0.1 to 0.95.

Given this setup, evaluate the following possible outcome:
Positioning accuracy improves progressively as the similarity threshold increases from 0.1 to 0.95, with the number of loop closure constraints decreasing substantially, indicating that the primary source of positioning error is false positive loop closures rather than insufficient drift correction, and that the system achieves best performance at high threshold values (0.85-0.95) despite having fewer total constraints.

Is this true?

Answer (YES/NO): NO